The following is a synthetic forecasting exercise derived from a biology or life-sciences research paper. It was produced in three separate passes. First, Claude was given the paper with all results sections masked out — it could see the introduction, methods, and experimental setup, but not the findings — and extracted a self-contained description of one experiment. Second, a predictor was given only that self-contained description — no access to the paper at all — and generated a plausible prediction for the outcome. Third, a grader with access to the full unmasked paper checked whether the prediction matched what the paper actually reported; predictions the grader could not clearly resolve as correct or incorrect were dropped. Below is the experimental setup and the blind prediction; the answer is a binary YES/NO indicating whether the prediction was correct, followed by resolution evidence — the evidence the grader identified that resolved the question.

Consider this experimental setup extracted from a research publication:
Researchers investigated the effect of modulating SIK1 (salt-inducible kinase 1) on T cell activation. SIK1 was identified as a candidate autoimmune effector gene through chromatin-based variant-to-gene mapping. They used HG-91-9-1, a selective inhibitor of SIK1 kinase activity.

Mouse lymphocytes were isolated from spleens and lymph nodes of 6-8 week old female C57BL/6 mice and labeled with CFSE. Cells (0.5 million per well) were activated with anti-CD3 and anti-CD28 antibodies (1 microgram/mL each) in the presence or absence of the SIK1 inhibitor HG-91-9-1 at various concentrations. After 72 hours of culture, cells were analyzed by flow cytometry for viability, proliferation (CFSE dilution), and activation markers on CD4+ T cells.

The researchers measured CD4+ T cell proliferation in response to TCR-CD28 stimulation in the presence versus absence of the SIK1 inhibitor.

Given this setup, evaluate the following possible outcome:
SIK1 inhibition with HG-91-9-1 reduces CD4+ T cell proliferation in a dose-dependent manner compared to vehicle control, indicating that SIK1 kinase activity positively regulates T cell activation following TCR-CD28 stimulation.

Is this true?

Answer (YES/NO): YES